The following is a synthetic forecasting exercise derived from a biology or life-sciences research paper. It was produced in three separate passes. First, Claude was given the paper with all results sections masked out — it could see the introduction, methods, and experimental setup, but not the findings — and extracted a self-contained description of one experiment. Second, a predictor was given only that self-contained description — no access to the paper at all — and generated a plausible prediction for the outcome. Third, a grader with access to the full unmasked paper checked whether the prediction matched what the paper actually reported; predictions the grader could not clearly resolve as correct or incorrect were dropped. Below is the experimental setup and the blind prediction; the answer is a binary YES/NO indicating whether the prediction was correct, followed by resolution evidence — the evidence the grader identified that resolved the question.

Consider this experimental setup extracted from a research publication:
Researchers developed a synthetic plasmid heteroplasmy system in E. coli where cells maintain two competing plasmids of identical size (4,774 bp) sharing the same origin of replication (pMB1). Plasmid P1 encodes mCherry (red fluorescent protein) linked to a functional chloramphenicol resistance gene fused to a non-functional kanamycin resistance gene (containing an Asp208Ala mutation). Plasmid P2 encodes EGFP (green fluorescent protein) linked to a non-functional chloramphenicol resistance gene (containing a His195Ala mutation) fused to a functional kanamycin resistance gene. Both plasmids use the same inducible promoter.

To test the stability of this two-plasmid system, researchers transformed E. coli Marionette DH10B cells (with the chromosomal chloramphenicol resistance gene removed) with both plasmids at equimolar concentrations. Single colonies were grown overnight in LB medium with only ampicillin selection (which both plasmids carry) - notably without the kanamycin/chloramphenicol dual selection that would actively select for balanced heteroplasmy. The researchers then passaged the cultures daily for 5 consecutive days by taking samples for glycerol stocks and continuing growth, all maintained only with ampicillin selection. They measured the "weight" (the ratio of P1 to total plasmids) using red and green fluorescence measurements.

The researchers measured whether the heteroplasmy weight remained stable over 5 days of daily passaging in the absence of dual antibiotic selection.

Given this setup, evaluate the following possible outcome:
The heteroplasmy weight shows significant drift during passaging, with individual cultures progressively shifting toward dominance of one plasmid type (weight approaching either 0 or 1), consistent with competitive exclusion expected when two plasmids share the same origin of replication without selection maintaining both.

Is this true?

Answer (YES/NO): NO